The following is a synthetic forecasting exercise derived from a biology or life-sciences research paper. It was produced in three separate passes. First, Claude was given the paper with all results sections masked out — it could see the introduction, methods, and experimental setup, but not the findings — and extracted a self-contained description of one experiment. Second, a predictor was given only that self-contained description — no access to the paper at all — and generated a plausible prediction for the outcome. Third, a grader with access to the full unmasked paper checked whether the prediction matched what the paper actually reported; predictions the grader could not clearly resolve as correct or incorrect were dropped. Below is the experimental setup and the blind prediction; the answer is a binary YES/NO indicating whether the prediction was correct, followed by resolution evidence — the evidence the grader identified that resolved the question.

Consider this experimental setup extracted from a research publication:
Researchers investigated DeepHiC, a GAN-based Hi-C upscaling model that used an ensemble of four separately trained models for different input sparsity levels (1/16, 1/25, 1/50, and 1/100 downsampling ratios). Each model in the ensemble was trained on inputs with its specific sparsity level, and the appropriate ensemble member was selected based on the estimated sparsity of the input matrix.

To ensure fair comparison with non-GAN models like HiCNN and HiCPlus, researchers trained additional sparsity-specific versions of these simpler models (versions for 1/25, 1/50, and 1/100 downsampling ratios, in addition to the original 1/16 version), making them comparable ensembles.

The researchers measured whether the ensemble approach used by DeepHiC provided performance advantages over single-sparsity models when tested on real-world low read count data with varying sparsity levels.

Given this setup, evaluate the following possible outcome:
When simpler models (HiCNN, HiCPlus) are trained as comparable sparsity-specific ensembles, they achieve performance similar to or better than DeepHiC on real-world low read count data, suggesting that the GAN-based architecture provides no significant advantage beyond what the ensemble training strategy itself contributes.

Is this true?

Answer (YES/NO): YES